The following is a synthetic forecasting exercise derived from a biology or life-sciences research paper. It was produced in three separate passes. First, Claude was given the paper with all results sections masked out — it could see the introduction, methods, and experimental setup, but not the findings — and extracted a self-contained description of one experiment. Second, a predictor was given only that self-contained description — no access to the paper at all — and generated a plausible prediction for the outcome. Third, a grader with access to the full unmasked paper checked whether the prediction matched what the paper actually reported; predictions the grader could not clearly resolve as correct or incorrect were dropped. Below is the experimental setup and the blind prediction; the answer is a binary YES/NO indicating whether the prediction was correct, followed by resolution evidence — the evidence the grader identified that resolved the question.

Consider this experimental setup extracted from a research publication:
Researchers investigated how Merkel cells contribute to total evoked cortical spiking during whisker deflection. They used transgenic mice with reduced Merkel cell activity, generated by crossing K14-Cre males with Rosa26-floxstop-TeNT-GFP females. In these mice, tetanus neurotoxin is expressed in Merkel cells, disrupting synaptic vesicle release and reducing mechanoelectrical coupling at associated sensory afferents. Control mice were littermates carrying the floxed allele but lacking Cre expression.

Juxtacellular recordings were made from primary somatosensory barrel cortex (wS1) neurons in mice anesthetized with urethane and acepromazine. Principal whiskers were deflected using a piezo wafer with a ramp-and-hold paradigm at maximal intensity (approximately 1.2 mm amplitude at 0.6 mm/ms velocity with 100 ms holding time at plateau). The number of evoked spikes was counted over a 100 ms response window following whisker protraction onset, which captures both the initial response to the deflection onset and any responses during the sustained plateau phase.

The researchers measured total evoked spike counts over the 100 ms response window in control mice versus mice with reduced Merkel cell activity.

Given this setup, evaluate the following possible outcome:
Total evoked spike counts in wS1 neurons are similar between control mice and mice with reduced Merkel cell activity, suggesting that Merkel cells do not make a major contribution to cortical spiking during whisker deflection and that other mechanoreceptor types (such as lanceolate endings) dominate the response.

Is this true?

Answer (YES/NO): NO